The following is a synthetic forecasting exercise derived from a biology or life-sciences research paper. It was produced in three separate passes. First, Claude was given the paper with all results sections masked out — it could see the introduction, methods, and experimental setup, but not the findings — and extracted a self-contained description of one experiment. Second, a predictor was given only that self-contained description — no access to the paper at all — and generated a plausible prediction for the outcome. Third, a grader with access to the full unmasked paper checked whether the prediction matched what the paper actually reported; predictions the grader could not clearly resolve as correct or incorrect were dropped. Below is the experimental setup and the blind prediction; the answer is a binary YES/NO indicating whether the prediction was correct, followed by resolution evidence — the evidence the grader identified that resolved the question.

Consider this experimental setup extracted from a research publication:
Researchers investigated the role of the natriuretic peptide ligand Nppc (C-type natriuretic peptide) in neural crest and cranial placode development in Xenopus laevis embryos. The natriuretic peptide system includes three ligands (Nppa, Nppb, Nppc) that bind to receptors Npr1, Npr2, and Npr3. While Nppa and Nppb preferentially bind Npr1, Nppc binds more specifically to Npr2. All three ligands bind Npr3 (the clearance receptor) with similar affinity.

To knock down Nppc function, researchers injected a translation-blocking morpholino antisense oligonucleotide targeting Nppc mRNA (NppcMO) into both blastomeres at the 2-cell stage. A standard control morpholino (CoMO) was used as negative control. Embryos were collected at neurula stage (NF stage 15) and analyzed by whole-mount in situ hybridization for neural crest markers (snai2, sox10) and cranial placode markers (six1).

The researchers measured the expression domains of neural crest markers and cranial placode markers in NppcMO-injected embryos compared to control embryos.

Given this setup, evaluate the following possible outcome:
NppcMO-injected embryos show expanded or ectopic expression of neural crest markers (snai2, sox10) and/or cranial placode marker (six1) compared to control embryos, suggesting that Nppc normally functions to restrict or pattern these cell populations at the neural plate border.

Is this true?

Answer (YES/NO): NO